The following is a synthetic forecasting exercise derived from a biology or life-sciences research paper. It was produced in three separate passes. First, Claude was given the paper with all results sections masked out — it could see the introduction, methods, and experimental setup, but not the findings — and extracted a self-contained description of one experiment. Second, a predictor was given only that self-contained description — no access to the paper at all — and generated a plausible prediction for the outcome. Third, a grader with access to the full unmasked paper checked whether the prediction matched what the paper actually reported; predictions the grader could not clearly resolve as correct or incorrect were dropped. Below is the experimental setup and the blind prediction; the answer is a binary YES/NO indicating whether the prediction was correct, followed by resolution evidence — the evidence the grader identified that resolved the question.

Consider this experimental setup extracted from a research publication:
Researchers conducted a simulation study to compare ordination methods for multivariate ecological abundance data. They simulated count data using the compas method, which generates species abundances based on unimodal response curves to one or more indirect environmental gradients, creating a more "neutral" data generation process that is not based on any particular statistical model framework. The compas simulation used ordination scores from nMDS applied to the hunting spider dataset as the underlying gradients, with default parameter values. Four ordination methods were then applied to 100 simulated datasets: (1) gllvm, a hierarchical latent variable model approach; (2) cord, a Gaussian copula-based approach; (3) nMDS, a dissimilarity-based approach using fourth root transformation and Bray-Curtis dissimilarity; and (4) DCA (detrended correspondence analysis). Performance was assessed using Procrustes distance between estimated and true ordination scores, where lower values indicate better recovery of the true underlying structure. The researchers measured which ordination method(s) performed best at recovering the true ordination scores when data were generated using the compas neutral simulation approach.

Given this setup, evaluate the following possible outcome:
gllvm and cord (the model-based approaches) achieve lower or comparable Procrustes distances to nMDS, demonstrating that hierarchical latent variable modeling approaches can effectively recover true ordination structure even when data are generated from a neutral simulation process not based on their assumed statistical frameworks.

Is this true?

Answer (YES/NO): YES